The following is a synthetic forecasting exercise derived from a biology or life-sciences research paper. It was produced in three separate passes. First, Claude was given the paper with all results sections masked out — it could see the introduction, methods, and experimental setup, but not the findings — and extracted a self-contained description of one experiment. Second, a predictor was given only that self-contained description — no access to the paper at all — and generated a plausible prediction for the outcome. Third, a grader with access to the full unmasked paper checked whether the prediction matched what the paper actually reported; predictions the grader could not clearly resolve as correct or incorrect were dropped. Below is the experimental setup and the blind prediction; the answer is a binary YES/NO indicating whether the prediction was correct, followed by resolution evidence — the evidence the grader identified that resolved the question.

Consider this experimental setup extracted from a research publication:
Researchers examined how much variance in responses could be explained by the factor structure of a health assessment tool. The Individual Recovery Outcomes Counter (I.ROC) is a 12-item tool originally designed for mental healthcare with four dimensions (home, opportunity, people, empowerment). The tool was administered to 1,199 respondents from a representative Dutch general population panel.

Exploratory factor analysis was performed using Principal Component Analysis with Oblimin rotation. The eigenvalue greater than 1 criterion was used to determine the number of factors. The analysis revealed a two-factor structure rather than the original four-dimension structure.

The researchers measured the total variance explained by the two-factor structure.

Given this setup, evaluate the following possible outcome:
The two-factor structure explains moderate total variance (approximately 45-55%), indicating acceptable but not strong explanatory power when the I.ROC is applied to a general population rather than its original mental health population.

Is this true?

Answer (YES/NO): NO